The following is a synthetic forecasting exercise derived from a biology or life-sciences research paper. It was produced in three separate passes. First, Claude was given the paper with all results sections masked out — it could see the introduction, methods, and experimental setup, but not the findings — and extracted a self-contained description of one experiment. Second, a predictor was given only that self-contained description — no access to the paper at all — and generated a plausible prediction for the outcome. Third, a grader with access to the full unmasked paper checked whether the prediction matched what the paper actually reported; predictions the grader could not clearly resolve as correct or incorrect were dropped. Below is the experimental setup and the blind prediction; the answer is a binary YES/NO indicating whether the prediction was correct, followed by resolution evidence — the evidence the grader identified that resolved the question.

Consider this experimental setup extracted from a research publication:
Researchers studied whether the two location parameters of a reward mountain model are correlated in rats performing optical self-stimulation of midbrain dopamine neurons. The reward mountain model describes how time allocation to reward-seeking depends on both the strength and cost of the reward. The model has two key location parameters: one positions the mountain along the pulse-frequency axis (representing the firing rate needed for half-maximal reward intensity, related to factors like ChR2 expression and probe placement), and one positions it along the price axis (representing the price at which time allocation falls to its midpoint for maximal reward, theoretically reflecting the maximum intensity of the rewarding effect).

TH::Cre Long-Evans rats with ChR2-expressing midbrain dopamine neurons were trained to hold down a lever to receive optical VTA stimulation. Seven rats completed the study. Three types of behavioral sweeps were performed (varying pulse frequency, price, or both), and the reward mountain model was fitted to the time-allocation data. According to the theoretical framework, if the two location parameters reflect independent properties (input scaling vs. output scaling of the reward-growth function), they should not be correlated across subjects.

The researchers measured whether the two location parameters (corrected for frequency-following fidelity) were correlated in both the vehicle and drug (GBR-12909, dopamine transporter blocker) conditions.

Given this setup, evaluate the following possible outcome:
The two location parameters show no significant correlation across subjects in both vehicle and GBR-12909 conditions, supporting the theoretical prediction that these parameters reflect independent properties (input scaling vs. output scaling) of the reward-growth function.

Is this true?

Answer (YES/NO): YES